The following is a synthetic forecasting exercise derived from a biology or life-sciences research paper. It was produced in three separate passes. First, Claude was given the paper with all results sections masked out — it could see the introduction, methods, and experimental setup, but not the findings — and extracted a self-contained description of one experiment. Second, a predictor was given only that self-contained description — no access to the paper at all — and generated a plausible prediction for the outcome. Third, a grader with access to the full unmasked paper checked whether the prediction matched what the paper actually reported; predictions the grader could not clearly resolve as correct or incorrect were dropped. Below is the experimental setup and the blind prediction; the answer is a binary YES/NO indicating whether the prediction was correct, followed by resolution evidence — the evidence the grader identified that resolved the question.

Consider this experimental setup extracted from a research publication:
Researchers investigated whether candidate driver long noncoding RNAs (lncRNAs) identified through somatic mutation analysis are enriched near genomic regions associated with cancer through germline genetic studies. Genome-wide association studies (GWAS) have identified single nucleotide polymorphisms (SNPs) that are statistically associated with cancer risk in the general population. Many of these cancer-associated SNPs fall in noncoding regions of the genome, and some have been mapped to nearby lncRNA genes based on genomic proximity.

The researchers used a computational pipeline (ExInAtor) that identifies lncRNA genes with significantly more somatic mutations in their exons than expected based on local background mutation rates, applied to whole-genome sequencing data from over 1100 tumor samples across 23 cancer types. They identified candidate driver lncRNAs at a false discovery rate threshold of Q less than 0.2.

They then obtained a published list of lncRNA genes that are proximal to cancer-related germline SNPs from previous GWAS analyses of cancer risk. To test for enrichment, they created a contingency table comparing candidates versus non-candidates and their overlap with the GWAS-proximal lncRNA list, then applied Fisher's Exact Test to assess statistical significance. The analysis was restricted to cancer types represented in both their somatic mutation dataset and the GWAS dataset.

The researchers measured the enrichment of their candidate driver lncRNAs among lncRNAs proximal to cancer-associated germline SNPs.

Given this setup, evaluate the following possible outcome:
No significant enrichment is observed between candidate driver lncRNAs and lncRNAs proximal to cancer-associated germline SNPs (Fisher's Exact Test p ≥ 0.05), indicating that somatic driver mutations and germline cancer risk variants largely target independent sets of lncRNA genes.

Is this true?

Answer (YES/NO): NO